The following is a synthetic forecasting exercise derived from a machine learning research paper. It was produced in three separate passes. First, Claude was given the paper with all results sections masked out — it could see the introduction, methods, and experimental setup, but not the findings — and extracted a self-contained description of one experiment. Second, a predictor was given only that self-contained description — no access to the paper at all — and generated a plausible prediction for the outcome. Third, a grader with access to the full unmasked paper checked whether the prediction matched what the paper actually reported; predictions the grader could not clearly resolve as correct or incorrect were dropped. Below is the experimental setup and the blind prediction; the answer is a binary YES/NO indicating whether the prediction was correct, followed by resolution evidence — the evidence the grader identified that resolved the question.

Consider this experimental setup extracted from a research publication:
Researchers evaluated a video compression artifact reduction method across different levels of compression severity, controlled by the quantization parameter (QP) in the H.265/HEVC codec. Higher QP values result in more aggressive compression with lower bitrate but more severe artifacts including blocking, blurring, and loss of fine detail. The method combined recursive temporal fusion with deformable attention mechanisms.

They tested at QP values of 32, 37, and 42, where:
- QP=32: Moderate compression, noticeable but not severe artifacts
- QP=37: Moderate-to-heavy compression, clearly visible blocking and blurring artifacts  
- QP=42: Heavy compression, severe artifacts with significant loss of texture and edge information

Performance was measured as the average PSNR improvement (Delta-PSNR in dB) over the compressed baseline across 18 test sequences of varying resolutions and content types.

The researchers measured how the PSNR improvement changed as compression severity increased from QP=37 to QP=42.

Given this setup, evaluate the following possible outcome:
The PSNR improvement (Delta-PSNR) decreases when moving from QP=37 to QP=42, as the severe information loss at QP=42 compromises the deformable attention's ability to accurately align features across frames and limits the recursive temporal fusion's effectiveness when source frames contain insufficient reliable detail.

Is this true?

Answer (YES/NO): YES